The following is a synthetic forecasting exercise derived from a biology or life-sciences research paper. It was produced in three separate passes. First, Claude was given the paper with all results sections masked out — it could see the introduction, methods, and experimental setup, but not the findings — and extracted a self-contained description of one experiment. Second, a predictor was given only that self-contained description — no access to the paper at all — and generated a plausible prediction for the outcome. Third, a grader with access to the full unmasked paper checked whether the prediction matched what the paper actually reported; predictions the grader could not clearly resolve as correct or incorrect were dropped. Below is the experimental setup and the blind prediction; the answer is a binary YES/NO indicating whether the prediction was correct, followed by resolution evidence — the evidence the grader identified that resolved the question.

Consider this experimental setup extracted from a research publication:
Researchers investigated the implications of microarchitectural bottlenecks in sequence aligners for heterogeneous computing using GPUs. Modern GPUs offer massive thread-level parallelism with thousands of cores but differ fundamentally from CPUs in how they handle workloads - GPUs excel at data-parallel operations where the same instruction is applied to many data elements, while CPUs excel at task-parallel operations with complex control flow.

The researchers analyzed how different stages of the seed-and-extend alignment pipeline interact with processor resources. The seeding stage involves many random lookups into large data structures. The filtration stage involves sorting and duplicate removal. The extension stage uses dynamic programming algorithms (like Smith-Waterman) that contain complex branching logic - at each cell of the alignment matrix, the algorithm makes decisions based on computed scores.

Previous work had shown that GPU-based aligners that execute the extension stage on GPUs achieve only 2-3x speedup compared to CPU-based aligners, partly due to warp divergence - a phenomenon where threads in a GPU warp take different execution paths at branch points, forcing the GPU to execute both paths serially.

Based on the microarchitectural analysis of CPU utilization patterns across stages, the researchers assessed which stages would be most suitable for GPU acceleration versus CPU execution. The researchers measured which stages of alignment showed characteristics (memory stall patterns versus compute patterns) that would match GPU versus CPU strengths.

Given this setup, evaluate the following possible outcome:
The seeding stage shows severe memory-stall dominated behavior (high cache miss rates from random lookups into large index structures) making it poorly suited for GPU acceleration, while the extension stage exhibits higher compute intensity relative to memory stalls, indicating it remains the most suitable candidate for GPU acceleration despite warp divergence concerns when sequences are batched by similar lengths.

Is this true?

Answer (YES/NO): NO